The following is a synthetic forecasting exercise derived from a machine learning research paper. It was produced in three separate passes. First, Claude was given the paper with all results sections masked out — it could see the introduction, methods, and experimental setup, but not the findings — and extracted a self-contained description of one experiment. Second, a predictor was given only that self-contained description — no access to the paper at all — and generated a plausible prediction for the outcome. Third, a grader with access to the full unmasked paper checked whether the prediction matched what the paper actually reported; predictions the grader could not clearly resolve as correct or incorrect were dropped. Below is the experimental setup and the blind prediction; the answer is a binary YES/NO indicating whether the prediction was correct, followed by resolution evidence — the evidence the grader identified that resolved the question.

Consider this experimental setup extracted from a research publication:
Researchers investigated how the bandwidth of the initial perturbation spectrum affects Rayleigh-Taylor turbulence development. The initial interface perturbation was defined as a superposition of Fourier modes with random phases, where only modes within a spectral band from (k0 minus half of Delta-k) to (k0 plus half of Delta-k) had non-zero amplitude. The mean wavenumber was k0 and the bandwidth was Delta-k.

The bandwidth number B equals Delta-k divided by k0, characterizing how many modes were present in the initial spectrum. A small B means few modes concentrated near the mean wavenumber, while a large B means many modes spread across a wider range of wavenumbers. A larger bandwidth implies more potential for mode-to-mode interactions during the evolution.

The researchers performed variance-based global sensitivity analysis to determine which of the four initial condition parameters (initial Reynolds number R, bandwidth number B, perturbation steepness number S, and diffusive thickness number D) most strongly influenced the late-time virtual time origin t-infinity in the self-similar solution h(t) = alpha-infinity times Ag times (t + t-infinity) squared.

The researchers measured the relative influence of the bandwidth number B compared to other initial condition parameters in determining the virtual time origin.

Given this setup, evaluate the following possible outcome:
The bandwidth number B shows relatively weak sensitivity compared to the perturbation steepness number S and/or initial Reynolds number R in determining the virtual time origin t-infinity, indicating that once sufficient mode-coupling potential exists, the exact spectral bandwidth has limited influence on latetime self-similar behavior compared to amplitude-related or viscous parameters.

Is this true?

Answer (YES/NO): YES